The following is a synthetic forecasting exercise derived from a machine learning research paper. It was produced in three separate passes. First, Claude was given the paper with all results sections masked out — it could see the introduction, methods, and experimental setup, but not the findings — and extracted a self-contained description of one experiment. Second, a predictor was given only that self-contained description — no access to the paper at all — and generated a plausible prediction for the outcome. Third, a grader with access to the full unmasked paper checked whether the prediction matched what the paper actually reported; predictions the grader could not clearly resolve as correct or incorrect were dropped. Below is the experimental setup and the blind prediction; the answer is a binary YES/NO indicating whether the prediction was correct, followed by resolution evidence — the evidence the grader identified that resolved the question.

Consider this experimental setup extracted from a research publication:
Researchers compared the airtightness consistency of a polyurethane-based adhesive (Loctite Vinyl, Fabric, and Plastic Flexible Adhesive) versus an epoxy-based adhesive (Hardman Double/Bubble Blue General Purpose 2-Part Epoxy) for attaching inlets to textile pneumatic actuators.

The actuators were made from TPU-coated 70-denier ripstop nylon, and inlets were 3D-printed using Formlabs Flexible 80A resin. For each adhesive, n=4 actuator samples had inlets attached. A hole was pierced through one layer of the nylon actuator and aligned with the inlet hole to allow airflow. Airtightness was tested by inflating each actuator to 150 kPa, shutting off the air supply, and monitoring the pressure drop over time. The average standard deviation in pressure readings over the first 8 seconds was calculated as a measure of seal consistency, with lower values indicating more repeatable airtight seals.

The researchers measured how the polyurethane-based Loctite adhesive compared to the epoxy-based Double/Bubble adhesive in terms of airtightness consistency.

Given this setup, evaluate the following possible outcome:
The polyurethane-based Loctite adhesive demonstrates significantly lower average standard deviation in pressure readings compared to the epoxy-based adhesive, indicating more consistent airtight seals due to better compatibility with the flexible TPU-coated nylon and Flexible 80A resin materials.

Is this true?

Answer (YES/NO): NO